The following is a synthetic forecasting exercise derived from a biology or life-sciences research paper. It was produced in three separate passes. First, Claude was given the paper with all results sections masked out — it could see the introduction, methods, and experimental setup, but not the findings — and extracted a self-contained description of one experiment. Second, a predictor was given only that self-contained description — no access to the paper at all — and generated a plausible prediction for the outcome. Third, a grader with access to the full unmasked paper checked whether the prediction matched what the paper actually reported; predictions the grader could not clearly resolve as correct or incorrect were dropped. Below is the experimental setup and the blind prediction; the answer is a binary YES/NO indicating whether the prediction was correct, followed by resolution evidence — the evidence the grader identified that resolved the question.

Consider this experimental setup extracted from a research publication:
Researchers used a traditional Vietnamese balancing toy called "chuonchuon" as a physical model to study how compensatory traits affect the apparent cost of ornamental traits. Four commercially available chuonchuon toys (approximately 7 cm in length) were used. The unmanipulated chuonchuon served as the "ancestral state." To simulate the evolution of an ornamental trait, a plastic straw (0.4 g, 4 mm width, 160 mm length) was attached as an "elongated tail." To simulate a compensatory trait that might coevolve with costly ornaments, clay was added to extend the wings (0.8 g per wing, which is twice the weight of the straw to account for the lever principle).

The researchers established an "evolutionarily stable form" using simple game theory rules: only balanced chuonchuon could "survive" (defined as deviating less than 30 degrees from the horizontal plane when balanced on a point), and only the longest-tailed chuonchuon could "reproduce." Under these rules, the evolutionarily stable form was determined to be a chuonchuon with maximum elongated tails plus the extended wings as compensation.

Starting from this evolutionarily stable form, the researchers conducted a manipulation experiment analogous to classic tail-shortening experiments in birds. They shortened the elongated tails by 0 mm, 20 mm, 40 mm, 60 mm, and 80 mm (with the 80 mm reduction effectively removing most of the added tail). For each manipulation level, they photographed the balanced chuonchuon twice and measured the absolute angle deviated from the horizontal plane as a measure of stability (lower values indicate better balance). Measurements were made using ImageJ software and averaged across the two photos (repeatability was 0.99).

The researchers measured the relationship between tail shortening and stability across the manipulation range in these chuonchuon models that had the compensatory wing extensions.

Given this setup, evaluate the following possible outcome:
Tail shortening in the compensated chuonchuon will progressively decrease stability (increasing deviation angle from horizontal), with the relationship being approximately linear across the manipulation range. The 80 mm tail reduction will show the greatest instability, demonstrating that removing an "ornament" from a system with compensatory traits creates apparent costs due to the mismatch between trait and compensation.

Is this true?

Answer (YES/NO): NO